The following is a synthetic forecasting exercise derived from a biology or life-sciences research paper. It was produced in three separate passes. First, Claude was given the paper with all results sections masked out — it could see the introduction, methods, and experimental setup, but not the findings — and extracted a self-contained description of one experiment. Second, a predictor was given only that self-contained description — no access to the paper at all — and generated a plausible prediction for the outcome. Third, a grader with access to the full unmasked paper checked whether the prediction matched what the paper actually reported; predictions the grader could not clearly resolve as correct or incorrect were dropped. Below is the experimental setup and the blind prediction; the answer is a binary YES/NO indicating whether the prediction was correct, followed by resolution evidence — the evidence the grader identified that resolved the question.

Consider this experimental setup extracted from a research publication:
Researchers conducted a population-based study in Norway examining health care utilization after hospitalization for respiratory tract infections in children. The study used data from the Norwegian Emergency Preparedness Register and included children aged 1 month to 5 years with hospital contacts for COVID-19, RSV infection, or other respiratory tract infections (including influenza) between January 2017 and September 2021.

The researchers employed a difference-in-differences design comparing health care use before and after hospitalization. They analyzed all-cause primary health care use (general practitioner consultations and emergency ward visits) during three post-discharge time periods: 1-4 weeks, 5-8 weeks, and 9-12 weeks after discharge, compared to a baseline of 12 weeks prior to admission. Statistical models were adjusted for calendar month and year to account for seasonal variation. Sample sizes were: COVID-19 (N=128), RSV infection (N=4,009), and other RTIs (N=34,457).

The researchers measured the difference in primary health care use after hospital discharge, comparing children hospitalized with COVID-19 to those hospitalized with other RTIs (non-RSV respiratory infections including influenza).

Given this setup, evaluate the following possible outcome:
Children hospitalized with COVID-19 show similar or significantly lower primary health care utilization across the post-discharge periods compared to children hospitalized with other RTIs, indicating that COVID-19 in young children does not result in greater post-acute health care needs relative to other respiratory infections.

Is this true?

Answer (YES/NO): NO